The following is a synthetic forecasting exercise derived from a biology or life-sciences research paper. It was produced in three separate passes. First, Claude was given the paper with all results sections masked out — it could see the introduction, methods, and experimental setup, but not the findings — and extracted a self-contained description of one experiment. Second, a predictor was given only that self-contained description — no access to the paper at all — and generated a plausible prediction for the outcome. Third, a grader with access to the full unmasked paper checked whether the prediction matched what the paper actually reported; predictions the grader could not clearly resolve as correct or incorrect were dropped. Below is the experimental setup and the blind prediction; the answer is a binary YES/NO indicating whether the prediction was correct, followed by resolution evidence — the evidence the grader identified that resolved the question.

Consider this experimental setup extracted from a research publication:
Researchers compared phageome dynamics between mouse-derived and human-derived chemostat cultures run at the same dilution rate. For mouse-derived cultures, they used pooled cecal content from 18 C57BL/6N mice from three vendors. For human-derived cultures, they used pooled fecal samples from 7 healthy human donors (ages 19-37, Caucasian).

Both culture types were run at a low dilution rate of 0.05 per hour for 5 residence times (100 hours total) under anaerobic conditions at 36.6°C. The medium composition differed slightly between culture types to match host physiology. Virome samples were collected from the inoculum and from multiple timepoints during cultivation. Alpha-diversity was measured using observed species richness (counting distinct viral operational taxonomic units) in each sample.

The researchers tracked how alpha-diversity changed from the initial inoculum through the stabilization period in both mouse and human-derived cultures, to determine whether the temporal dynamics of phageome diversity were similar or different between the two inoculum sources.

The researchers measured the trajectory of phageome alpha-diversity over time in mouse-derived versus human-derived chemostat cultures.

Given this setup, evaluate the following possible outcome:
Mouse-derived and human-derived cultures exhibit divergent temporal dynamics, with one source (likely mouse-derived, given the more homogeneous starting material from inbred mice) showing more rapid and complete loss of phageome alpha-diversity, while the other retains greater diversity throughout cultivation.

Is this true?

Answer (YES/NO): NO